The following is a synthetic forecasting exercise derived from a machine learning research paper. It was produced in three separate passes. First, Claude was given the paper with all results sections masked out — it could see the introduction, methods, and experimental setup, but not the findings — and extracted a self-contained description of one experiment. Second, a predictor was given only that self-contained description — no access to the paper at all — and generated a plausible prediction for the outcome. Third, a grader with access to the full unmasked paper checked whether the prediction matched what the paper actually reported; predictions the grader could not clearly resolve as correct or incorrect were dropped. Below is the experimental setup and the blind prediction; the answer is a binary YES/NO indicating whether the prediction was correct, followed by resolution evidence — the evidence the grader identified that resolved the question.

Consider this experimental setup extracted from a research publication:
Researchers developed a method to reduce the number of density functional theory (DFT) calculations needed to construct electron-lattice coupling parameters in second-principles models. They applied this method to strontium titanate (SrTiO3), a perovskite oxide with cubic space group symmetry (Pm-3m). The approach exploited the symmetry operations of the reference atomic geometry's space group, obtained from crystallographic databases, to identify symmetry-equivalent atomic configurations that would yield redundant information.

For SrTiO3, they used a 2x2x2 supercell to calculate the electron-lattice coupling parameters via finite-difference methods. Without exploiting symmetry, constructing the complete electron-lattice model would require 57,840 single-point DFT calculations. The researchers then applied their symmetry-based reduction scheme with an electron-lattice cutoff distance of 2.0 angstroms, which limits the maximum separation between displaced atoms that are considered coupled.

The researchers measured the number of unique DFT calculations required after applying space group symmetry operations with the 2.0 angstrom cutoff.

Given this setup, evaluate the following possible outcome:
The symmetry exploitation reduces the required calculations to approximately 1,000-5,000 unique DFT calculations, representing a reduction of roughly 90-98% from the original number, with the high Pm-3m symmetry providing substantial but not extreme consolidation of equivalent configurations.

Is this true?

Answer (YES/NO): NO